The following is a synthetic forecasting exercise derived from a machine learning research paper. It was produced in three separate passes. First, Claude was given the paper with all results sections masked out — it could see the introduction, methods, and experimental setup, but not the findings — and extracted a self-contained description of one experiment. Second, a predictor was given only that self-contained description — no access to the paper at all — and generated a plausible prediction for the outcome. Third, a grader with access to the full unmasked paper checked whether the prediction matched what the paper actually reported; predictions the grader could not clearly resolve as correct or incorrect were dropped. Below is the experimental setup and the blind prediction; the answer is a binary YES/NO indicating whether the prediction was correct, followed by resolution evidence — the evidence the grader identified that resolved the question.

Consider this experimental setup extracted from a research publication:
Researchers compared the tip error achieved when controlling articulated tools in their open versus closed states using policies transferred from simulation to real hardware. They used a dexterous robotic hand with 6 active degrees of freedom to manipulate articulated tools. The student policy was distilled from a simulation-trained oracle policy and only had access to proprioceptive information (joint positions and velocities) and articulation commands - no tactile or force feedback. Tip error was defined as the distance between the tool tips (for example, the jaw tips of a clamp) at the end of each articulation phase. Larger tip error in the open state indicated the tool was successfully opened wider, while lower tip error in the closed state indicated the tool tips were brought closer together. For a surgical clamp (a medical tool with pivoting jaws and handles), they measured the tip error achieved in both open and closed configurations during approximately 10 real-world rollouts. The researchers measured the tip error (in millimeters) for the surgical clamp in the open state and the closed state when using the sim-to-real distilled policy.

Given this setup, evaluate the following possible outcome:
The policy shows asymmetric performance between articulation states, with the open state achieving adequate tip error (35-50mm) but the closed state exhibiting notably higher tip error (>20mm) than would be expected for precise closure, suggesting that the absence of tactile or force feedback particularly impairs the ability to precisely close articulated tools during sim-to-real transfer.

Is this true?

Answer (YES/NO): NO